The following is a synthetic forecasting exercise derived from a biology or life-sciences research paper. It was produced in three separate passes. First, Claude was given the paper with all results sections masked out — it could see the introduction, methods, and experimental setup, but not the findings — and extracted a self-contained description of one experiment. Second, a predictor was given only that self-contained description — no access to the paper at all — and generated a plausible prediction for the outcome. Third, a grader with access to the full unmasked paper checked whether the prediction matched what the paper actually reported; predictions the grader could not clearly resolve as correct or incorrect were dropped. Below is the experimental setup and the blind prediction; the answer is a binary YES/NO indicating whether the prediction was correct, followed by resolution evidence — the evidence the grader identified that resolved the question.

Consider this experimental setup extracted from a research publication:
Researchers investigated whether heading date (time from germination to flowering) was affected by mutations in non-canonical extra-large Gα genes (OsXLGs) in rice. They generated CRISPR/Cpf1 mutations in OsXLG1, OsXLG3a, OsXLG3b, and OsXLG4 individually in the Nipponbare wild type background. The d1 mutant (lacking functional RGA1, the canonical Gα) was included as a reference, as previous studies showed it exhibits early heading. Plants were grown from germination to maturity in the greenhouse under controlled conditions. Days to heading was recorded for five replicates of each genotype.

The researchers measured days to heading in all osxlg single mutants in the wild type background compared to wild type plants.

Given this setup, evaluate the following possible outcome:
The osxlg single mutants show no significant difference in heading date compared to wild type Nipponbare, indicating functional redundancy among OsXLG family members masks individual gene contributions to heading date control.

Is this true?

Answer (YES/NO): NO